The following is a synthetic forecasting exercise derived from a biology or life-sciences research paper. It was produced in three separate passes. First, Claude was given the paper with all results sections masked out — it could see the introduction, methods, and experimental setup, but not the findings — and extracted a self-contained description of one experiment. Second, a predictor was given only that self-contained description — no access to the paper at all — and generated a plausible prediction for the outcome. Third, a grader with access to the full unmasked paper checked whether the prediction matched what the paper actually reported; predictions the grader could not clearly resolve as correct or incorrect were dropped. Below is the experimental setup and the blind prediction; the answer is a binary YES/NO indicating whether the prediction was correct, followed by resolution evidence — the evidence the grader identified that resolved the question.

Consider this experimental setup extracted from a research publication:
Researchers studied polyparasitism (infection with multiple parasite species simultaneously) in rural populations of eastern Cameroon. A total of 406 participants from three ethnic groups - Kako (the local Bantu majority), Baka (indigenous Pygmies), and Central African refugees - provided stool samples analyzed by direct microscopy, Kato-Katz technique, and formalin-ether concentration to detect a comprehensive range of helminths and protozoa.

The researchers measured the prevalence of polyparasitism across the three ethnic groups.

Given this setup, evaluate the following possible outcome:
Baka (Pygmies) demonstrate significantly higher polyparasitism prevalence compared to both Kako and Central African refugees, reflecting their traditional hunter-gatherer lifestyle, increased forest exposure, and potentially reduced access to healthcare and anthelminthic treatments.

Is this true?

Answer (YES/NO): NO